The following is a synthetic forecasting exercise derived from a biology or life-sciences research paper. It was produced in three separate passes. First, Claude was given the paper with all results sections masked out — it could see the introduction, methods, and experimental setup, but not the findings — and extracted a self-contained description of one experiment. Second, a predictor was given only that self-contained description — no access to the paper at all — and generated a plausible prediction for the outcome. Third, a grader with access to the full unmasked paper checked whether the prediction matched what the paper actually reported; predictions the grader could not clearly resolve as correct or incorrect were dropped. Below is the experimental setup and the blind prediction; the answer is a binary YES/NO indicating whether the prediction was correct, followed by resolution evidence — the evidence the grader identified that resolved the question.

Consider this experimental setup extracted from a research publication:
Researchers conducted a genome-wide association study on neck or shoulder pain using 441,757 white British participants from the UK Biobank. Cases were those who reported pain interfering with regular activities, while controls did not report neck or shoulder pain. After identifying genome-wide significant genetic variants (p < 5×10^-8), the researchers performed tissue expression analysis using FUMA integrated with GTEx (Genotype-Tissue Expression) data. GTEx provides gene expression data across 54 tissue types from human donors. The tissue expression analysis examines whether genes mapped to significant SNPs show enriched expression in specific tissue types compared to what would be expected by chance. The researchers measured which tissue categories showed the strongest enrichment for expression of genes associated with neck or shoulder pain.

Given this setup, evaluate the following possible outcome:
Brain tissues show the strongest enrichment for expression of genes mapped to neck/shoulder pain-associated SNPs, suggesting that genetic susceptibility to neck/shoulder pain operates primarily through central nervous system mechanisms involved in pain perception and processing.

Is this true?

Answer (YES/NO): YES